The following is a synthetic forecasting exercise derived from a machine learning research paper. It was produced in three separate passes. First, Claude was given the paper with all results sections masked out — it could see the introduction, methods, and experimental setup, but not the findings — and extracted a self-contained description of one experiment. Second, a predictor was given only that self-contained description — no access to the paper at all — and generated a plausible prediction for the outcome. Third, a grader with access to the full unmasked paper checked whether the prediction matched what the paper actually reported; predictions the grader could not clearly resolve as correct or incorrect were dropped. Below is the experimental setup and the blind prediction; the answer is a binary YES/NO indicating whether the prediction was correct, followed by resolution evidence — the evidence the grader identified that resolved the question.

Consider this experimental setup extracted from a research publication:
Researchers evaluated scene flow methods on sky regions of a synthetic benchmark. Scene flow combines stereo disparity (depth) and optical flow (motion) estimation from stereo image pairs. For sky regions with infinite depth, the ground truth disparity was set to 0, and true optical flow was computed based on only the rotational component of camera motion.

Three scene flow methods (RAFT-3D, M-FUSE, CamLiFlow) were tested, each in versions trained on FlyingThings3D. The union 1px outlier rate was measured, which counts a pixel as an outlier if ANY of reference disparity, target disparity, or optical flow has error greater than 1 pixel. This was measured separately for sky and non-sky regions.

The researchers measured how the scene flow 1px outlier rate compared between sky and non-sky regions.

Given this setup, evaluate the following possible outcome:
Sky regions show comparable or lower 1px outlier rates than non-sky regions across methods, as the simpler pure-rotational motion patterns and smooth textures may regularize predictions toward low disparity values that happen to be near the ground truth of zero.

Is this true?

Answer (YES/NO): NO